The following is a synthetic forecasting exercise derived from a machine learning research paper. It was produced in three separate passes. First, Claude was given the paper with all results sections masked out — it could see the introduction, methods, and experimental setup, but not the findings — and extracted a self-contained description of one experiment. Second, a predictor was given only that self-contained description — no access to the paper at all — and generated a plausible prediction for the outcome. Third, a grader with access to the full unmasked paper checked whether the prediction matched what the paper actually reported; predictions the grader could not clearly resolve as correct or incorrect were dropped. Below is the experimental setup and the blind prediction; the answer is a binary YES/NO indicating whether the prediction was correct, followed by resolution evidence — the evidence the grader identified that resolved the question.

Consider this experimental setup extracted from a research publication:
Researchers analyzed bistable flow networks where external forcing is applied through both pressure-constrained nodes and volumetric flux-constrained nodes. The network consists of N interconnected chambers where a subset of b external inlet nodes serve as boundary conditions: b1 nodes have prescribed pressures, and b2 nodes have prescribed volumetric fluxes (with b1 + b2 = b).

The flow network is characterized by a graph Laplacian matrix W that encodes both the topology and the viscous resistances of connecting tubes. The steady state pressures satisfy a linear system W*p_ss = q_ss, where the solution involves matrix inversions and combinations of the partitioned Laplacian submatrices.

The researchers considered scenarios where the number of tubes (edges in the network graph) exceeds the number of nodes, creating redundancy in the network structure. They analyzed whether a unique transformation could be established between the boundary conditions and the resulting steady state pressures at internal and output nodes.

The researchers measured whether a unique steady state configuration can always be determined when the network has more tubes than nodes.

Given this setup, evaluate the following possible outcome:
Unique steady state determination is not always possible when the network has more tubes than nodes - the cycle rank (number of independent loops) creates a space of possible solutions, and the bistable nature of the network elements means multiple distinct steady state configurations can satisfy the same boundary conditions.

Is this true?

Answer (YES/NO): NO